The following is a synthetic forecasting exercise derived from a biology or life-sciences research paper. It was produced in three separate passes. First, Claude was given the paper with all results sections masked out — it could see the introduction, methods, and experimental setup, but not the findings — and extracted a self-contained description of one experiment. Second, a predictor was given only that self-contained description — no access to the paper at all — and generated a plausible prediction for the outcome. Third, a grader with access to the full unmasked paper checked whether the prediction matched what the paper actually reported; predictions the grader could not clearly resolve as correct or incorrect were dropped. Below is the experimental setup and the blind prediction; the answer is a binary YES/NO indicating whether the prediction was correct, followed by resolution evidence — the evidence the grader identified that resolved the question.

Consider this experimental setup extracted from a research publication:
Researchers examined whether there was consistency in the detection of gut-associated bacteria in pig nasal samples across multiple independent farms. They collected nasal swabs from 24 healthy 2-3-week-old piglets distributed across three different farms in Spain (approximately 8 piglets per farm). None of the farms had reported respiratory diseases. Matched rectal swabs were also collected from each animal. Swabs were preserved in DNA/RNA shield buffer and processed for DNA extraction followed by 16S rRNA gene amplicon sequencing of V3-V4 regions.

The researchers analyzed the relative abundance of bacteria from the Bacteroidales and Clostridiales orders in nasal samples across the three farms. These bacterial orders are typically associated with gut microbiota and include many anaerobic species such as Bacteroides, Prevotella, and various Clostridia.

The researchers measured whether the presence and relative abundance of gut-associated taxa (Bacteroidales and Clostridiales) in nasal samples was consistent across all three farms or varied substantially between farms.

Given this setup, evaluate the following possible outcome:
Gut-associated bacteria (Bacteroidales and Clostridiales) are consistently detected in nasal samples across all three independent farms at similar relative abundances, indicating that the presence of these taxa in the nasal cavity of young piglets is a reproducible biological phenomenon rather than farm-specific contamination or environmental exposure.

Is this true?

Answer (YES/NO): NO